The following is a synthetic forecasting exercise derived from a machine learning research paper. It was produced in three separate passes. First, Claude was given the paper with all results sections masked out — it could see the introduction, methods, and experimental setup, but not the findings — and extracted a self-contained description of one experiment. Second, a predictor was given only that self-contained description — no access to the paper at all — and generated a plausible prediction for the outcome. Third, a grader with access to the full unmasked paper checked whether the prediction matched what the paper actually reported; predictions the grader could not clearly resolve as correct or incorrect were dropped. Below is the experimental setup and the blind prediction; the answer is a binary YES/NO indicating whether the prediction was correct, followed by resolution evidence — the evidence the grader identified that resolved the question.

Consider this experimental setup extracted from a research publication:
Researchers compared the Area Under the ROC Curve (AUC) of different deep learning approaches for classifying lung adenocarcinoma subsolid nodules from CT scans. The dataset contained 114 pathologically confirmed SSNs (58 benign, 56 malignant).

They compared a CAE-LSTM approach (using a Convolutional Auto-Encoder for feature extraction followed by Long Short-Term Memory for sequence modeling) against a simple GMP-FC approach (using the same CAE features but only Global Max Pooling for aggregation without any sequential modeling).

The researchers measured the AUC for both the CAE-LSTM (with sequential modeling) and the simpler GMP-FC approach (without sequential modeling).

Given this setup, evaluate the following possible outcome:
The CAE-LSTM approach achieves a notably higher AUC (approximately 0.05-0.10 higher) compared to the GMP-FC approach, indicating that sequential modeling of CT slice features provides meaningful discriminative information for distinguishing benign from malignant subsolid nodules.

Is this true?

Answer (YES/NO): NO